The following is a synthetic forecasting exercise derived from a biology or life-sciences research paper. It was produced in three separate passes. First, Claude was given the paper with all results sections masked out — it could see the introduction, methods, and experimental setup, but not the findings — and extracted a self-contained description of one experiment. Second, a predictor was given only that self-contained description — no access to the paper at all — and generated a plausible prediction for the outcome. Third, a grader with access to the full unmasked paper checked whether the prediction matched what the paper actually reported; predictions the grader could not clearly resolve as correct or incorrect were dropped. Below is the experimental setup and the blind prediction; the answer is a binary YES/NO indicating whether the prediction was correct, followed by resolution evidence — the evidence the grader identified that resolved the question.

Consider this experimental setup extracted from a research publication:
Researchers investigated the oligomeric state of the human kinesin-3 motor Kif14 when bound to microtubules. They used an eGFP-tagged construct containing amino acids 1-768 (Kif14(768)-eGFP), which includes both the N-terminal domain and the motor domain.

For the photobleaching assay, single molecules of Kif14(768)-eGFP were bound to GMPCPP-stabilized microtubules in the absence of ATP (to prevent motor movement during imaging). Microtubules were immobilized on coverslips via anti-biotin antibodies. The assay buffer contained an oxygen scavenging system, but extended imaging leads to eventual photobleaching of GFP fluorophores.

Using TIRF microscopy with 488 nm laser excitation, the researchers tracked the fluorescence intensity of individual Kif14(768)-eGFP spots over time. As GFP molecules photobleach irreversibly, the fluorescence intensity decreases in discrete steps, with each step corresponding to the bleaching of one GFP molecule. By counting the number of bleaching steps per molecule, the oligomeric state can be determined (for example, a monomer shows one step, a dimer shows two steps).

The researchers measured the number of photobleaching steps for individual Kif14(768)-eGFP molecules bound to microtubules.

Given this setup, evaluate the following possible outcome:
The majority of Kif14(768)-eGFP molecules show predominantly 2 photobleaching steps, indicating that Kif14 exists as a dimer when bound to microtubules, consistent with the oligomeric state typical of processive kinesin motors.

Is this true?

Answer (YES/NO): NO